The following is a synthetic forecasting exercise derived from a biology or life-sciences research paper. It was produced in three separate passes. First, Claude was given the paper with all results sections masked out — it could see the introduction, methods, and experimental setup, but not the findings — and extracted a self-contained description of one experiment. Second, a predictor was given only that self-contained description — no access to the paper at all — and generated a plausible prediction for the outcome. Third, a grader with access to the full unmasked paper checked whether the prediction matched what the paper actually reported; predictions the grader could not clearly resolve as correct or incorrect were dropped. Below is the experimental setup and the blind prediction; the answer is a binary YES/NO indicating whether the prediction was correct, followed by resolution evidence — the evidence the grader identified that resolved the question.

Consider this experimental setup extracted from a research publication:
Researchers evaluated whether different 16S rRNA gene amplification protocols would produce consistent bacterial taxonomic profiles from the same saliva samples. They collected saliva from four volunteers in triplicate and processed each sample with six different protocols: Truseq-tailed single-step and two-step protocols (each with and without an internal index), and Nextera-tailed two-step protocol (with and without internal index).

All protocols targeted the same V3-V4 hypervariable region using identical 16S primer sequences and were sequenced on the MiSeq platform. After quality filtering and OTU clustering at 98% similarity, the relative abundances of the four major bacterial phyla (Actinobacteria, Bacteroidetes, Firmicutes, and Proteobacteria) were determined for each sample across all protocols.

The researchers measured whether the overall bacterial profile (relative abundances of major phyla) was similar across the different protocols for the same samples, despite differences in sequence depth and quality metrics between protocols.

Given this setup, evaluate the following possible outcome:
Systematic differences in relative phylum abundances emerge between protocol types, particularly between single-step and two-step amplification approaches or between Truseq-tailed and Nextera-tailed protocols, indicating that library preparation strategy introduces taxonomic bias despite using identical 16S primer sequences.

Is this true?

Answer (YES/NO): NO